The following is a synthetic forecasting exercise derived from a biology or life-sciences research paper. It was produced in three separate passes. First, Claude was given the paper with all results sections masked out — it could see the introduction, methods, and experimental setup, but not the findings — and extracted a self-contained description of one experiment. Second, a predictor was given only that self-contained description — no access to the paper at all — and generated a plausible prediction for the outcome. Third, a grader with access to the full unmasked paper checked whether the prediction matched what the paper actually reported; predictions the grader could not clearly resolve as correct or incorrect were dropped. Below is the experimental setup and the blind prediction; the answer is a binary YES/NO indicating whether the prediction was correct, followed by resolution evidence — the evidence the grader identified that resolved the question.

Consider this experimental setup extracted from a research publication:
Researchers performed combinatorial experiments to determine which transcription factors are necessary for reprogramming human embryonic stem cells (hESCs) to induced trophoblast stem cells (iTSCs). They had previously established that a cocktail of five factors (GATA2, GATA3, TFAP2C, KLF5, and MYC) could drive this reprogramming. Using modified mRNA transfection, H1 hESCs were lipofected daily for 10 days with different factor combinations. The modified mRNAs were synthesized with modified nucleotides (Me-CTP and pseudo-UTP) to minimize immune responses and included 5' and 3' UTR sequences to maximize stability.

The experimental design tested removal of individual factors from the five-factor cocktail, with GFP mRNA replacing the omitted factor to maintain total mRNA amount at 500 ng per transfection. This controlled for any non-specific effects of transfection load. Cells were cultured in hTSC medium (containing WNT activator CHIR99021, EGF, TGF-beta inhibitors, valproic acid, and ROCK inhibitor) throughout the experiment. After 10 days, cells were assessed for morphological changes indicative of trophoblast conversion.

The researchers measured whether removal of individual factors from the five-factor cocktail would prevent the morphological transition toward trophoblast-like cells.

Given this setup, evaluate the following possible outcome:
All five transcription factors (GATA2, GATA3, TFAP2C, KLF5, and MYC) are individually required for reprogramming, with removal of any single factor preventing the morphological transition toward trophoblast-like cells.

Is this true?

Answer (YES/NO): NO